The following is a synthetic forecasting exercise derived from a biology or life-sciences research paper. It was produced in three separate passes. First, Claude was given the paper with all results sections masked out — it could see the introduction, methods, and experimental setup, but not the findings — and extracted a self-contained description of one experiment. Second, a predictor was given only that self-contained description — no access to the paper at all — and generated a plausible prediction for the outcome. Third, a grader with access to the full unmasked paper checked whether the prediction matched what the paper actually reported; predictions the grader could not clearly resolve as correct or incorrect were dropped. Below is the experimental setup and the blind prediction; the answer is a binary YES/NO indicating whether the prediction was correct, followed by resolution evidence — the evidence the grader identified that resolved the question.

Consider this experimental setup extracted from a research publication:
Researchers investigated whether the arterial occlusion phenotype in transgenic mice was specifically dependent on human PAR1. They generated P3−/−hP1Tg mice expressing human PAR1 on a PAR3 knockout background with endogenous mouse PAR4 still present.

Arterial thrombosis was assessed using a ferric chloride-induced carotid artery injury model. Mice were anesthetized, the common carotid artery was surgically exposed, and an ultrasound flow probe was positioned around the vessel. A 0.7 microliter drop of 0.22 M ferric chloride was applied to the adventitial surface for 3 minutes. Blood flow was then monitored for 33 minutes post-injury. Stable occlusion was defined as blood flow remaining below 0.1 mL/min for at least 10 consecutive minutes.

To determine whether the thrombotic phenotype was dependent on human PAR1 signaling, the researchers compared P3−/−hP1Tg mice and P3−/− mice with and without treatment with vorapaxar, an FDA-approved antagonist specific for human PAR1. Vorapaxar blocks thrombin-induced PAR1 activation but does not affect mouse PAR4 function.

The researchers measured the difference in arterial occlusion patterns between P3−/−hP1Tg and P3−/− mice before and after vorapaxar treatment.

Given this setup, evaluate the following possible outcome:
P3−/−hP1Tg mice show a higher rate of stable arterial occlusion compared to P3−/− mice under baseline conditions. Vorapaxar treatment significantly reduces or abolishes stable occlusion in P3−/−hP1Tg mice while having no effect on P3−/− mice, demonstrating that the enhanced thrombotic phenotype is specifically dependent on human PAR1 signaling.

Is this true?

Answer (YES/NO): NO